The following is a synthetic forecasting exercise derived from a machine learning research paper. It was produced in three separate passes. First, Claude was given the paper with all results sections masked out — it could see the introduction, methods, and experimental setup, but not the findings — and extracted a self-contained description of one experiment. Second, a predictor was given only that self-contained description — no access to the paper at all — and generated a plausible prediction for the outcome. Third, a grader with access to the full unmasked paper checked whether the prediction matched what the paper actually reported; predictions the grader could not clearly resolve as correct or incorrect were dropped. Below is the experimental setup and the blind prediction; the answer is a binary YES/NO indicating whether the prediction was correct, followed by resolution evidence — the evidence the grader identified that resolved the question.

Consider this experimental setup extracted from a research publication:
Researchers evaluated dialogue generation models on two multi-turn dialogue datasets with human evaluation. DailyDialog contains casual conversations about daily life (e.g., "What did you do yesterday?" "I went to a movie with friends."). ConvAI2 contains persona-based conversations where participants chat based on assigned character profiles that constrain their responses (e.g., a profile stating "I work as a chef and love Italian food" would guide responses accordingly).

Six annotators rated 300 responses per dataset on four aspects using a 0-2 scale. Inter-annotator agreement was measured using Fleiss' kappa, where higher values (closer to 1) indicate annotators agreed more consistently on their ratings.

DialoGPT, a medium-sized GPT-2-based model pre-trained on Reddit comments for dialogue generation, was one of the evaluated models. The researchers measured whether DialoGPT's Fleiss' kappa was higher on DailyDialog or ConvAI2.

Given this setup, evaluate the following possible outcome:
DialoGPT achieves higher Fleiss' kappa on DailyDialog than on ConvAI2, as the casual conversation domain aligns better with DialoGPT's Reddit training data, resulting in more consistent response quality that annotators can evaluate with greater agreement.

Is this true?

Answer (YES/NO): NO